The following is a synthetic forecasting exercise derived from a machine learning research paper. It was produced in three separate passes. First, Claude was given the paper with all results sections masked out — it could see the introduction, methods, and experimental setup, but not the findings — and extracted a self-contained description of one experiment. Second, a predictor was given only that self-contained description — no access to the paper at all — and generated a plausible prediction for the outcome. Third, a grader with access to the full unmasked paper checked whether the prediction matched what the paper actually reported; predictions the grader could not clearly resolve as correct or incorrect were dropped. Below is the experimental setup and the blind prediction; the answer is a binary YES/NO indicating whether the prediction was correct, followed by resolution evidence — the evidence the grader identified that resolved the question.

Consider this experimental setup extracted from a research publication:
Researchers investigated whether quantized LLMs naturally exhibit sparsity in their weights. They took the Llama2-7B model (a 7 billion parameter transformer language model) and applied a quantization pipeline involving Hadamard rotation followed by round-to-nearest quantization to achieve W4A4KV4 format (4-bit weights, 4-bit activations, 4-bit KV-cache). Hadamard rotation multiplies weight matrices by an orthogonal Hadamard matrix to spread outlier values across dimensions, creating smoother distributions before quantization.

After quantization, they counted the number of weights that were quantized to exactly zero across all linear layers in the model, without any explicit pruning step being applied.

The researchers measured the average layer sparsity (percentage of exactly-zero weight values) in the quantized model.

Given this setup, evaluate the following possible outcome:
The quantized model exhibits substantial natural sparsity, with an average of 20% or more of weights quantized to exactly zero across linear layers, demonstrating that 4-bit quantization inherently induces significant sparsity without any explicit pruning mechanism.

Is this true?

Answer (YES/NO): NO